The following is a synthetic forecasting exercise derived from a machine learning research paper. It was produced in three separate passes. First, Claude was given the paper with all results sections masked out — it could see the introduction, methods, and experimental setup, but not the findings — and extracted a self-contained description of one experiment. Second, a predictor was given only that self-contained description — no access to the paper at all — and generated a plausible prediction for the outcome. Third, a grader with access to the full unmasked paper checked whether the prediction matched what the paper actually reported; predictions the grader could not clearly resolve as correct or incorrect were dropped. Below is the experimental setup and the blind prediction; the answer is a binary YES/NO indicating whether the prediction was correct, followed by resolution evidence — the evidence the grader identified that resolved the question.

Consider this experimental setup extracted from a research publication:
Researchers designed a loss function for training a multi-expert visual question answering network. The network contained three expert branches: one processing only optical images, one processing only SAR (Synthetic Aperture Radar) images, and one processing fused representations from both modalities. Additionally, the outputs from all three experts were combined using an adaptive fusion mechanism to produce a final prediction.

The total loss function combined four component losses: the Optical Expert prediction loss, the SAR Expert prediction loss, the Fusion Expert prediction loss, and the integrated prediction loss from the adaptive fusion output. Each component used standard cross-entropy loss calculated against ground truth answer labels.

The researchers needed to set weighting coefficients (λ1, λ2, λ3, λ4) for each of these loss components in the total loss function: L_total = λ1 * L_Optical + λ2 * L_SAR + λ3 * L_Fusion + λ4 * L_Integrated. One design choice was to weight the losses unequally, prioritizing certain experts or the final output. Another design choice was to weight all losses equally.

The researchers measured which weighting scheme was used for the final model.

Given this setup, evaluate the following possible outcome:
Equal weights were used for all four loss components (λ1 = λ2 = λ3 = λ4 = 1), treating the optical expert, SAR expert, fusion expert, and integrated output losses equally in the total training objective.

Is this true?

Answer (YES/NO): NO